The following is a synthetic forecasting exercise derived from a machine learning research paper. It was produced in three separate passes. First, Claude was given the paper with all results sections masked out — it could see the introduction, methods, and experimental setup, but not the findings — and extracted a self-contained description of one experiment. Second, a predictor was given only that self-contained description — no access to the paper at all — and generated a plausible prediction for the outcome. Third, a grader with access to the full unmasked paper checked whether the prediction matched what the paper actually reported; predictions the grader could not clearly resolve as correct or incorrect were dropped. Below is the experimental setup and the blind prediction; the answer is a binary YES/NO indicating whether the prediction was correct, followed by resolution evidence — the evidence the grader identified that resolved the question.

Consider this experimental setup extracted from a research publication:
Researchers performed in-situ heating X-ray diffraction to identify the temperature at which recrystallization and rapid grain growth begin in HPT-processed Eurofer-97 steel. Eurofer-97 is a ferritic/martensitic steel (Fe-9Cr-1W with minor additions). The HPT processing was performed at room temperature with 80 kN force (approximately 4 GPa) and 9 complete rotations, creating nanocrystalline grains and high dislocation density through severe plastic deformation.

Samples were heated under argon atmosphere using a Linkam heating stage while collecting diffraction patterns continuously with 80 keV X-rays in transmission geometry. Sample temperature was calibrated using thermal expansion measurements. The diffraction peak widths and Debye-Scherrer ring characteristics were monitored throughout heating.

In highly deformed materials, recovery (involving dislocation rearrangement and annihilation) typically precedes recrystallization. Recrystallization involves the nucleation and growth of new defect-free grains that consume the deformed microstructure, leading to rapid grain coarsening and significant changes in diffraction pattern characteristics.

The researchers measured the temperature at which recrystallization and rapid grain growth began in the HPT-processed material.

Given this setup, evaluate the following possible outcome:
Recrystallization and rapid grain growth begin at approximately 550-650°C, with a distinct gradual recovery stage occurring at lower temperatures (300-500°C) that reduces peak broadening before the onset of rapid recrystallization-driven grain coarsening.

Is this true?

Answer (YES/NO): NO